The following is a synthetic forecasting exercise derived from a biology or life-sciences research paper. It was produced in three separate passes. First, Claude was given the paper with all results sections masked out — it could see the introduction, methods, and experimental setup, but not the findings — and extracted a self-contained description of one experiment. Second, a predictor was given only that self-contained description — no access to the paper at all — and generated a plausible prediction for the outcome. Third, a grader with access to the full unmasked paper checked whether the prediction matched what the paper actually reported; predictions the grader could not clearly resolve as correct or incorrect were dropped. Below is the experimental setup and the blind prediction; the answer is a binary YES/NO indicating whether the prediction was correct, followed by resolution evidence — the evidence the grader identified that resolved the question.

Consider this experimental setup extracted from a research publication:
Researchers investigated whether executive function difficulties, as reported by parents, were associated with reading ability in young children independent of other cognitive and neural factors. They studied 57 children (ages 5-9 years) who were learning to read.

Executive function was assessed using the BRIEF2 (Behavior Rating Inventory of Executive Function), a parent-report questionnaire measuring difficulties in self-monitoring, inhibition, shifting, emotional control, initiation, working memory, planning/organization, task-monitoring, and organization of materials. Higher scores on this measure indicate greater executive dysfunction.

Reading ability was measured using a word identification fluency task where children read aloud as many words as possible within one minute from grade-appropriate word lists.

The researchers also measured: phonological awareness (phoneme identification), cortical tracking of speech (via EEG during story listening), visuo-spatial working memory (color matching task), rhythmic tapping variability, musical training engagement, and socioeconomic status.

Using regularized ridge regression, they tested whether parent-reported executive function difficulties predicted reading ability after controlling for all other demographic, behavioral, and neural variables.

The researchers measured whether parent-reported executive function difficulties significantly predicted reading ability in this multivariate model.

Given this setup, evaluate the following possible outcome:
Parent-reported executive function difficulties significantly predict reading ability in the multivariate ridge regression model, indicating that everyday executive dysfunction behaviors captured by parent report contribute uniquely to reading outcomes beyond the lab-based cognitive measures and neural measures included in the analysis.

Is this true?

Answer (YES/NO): NO